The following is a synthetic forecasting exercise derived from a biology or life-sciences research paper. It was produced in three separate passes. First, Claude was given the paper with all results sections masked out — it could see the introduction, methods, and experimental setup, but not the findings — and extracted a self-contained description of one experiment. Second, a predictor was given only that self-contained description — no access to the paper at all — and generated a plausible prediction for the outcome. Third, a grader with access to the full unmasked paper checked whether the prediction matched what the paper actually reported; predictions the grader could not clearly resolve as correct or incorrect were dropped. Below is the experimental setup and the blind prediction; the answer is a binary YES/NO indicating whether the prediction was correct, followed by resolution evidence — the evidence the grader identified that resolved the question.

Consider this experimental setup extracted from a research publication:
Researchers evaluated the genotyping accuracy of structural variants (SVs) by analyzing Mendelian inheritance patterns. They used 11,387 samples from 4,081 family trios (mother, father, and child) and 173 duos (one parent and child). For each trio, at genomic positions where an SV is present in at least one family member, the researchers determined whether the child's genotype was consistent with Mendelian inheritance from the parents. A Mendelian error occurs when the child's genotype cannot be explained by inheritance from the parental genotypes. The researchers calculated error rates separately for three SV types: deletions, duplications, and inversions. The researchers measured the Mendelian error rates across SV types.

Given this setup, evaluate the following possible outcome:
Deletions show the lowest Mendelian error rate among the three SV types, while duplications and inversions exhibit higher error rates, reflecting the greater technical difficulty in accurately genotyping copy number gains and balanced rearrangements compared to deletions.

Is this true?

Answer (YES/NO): YES